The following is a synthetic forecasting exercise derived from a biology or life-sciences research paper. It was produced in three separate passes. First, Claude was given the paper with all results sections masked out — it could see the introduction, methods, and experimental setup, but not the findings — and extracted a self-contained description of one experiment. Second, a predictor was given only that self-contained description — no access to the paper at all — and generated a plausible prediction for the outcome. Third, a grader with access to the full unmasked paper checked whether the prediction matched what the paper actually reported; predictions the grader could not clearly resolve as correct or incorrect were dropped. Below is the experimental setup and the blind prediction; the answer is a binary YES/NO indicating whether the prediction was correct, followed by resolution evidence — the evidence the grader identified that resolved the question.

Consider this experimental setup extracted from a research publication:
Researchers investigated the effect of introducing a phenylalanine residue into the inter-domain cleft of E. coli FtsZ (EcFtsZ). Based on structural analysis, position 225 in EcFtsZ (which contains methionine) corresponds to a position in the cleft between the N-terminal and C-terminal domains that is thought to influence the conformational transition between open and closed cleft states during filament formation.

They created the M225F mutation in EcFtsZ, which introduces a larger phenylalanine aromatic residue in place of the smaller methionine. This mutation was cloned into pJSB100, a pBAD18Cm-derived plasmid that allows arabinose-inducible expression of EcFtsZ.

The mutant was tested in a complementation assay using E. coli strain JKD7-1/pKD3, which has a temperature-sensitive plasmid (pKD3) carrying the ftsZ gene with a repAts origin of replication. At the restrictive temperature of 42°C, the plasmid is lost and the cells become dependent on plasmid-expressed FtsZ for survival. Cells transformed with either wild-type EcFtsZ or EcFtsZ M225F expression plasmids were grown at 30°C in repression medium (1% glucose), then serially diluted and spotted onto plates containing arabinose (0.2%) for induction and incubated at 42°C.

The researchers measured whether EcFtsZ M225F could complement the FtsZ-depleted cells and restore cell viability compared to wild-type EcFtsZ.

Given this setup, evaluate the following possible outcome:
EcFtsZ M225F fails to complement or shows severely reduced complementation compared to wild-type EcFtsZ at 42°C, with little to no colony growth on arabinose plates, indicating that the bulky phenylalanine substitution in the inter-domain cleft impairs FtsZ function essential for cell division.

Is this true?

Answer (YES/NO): NO